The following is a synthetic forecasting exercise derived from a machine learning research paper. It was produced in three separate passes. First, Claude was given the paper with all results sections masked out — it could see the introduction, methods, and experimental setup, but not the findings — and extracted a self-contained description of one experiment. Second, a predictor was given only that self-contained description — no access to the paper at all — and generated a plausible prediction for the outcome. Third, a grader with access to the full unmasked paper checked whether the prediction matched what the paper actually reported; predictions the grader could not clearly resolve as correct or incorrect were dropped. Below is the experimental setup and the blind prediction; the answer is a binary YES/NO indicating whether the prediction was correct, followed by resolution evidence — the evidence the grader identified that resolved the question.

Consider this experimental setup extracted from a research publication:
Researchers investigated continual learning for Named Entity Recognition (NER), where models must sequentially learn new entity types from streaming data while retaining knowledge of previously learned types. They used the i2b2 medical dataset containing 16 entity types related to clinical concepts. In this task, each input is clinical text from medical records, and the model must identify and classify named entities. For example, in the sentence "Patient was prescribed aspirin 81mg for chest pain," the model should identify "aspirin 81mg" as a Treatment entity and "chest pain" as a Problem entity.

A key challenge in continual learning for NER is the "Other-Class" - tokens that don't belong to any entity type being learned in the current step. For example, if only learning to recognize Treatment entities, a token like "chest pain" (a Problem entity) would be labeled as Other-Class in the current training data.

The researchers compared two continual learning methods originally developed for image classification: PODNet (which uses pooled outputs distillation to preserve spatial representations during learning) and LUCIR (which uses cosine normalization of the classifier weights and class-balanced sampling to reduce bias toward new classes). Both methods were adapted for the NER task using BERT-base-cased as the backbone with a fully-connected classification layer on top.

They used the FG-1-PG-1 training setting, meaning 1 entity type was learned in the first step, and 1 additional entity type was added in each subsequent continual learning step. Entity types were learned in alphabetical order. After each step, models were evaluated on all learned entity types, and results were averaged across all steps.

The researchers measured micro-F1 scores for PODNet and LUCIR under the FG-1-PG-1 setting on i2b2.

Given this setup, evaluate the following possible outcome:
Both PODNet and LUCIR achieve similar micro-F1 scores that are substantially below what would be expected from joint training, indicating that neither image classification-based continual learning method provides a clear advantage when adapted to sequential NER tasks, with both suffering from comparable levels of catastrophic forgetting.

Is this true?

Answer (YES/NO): NO